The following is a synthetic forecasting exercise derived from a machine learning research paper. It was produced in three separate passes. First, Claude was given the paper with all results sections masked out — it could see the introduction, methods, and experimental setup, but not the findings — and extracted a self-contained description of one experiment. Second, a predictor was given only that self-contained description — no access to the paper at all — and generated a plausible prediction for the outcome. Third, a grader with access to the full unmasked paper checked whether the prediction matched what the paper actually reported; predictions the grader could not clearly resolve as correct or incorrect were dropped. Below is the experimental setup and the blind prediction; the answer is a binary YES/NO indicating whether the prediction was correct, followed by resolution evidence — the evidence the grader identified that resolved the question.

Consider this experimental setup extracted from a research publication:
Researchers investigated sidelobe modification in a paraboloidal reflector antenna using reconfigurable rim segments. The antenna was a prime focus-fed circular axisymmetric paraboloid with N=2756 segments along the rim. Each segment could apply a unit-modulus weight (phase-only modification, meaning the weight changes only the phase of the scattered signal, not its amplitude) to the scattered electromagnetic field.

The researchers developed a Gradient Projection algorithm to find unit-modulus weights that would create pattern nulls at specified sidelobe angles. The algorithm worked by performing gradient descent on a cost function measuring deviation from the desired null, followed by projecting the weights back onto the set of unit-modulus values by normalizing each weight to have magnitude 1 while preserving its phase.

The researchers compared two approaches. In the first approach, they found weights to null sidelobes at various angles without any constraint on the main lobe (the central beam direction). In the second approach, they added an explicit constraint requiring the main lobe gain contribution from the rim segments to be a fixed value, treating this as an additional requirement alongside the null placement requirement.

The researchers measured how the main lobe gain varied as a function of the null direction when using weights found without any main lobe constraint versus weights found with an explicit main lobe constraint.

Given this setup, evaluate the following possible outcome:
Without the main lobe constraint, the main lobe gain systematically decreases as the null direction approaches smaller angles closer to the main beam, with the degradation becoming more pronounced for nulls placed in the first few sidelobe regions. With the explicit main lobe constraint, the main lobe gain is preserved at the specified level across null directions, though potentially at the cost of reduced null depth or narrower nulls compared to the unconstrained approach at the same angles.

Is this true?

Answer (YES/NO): NO